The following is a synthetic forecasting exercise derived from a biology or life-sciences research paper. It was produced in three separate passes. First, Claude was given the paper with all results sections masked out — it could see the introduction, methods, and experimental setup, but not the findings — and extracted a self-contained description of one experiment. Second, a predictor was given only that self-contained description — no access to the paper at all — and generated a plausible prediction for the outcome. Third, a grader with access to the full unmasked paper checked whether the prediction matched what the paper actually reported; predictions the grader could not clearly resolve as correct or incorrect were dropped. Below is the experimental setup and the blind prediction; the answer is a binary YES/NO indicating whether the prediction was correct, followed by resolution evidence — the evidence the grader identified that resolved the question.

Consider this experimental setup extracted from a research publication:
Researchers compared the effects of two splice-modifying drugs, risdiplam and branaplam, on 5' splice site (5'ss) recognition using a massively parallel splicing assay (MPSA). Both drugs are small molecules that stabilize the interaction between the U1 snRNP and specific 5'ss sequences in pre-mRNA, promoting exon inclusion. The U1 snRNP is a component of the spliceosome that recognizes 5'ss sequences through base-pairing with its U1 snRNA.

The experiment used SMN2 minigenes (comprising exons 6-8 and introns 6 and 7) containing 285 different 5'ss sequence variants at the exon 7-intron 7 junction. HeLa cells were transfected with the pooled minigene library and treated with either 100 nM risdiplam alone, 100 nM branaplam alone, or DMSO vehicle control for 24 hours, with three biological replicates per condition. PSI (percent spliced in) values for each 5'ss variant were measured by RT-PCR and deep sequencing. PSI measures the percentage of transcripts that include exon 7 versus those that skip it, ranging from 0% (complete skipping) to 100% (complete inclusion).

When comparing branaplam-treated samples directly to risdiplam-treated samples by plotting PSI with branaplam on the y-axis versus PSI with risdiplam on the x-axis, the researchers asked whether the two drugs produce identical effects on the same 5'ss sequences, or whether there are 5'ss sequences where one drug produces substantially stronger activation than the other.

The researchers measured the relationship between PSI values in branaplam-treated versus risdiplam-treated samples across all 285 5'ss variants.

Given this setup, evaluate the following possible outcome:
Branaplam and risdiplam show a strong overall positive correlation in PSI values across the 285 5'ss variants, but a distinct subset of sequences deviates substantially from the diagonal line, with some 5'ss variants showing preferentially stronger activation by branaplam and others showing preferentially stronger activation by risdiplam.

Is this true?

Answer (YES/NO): NO